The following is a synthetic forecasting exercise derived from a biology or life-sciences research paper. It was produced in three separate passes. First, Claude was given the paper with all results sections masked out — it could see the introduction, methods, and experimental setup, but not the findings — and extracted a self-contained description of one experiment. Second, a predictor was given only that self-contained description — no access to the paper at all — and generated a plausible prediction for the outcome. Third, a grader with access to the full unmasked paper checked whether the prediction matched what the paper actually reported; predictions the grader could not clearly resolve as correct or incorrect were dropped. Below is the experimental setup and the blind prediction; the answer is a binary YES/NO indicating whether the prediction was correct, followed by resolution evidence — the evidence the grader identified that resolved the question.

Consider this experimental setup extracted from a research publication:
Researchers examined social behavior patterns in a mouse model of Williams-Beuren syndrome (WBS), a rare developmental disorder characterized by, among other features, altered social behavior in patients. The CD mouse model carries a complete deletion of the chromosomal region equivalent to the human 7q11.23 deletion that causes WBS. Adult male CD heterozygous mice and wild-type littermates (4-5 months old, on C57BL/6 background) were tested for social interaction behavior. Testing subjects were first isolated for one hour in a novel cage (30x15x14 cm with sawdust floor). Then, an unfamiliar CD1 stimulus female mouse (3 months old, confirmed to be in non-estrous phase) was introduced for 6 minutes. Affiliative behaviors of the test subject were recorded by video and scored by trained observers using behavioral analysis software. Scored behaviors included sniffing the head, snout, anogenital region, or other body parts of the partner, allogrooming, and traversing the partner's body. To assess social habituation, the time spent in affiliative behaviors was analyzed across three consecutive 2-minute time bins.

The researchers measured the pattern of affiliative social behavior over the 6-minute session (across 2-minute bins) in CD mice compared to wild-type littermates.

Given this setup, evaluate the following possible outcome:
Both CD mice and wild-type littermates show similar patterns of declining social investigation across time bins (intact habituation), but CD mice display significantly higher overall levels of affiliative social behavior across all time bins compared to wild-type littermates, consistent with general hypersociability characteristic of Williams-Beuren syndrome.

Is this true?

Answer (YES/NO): NO